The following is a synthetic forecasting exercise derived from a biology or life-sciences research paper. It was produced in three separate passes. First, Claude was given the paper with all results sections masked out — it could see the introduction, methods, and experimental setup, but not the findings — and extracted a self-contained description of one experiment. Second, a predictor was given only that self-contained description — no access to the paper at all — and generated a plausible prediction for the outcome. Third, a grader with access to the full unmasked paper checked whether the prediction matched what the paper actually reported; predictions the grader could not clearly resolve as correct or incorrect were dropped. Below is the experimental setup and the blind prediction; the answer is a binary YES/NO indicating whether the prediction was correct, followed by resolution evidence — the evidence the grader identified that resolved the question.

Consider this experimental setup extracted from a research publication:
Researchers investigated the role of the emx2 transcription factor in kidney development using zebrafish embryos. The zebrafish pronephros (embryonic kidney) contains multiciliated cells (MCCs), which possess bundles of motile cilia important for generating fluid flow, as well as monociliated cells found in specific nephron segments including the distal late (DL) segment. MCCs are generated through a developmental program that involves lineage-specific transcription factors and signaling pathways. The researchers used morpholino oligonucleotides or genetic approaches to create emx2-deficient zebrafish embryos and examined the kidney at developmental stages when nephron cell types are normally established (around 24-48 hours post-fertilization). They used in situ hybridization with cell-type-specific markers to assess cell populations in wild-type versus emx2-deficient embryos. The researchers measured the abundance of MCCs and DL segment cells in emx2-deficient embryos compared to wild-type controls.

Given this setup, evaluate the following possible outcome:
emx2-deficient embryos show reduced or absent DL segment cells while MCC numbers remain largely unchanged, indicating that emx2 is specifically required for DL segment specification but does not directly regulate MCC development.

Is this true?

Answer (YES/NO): NO